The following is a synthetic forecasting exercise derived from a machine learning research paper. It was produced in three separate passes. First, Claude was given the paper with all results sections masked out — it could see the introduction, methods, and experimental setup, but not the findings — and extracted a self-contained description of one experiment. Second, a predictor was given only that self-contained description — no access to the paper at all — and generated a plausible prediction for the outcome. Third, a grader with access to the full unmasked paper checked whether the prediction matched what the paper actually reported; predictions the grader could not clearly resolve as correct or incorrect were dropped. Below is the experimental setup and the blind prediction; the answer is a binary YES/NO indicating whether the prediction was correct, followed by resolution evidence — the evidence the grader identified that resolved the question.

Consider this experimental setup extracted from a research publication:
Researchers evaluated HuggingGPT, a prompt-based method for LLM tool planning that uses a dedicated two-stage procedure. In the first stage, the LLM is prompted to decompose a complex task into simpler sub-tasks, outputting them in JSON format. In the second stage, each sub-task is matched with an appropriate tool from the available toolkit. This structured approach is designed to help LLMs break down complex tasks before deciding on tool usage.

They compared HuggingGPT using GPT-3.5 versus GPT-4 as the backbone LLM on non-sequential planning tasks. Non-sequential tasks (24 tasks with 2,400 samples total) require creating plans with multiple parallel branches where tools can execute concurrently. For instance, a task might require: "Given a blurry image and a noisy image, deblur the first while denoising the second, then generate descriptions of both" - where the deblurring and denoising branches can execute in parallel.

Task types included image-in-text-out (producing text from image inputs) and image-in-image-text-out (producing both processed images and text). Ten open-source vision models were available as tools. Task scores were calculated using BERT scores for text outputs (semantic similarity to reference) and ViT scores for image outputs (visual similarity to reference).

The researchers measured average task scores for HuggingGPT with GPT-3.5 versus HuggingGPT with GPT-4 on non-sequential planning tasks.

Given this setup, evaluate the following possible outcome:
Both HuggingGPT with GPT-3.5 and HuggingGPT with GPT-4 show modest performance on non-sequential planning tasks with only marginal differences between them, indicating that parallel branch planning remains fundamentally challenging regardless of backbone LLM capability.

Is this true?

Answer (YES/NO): NO